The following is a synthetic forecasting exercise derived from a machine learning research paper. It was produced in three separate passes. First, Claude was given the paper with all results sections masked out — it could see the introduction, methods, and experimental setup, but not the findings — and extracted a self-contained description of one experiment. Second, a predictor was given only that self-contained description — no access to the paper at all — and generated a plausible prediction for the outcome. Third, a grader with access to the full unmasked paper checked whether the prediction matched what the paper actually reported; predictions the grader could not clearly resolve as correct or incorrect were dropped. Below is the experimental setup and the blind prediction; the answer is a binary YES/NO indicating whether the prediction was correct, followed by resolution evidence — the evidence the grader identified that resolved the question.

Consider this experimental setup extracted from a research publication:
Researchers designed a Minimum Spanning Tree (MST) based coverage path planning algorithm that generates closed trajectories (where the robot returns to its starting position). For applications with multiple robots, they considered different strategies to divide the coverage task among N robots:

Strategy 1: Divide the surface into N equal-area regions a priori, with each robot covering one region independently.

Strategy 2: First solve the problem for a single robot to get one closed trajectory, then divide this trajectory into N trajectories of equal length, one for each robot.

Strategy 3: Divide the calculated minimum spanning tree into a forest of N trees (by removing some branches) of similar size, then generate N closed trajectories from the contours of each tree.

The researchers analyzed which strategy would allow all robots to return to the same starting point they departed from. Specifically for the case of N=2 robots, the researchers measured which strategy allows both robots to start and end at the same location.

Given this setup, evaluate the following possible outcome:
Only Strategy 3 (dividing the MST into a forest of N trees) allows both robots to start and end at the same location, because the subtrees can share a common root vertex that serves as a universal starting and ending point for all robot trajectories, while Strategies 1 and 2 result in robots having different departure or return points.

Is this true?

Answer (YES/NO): NO